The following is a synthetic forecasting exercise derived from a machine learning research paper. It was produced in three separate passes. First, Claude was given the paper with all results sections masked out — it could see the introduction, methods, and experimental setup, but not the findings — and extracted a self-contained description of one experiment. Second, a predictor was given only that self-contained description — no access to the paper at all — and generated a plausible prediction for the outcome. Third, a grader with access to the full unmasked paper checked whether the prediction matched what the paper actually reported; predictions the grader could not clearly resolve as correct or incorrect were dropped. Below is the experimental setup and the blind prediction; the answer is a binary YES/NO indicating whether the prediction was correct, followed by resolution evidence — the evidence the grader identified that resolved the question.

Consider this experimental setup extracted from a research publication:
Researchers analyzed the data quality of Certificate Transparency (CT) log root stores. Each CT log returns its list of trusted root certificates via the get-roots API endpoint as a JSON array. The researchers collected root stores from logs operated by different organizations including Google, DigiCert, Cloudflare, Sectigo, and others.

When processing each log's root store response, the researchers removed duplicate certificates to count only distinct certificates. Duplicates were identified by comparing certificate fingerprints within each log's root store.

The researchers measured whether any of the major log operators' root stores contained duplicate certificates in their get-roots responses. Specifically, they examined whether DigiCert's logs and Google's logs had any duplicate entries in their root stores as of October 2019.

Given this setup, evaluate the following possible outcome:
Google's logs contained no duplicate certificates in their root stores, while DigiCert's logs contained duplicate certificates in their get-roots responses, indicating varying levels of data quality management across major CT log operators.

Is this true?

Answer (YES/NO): YES